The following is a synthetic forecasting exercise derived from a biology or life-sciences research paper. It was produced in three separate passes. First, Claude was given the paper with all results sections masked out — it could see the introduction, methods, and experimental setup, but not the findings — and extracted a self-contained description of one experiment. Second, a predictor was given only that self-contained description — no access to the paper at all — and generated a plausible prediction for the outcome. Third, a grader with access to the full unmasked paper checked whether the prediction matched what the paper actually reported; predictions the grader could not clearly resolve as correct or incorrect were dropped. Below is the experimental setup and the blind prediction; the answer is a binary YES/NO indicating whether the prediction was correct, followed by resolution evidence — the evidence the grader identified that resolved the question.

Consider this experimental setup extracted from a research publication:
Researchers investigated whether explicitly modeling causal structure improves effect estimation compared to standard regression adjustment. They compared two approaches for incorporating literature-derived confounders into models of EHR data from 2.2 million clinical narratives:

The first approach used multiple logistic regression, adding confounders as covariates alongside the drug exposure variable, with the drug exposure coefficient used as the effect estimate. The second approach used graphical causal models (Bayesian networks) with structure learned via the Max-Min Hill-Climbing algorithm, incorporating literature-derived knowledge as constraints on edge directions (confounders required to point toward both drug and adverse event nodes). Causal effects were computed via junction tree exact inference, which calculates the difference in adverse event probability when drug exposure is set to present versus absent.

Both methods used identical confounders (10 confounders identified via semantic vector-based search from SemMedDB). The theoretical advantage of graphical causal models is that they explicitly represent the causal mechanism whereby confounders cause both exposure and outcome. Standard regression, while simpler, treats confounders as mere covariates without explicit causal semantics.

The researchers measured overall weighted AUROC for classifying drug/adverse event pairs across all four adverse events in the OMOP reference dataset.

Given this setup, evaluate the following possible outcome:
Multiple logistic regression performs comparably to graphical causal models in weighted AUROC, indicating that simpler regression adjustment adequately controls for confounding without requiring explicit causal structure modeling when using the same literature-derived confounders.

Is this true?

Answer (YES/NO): NO